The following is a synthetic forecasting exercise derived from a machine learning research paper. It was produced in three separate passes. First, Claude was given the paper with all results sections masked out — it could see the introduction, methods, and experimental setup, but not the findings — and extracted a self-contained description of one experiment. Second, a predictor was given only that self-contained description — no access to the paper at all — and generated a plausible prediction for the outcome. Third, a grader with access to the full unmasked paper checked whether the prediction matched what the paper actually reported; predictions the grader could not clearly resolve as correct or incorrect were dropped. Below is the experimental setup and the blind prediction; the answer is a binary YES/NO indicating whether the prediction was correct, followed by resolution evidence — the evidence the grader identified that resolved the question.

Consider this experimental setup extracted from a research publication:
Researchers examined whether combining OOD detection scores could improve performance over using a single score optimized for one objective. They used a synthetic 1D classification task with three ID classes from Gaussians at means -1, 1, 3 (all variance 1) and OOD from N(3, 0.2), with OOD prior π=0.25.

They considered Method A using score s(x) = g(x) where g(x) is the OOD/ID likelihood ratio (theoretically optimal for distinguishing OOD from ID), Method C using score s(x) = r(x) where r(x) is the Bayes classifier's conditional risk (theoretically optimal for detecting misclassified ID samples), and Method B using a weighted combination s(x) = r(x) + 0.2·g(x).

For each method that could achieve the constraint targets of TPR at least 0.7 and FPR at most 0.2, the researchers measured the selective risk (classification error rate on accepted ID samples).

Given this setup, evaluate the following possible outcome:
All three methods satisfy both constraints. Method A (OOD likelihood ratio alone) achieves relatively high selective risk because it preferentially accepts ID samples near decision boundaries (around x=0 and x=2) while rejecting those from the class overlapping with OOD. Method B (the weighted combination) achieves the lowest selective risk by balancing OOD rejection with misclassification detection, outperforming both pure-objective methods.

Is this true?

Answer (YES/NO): NO